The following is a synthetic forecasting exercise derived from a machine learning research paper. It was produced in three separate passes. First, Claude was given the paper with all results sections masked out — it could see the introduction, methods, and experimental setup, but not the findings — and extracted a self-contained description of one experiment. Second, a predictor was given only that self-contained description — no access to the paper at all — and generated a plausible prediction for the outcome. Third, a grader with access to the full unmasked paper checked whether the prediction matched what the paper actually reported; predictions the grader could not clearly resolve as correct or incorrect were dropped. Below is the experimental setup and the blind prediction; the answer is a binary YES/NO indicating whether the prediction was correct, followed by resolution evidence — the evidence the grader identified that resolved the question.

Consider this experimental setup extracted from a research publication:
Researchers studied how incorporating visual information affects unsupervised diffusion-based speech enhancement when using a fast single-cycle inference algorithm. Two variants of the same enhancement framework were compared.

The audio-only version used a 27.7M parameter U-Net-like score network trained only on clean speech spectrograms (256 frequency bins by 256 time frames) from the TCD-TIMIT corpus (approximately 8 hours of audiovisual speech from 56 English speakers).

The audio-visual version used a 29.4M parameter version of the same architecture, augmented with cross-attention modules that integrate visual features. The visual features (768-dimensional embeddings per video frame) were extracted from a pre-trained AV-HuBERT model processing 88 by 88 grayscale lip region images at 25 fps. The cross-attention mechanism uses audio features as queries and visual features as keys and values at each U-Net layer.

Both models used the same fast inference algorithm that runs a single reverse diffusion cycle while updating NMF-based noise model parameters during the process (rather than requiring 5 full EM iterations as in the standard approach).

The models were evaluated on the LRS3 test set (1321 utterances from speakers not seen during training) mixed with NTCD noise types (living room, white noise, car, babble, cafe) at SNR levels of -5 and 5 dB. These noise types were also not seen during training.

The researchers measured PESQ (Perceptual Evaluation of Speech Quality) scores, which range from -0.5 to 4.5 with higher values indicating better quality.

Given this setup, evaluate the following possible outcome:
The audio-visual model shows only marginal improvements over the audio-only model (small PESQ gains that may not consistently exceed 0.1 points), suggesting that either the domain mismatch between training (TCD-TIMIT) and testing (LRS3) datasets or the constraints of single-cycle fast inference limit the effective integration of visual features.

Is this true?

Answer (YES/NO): NO